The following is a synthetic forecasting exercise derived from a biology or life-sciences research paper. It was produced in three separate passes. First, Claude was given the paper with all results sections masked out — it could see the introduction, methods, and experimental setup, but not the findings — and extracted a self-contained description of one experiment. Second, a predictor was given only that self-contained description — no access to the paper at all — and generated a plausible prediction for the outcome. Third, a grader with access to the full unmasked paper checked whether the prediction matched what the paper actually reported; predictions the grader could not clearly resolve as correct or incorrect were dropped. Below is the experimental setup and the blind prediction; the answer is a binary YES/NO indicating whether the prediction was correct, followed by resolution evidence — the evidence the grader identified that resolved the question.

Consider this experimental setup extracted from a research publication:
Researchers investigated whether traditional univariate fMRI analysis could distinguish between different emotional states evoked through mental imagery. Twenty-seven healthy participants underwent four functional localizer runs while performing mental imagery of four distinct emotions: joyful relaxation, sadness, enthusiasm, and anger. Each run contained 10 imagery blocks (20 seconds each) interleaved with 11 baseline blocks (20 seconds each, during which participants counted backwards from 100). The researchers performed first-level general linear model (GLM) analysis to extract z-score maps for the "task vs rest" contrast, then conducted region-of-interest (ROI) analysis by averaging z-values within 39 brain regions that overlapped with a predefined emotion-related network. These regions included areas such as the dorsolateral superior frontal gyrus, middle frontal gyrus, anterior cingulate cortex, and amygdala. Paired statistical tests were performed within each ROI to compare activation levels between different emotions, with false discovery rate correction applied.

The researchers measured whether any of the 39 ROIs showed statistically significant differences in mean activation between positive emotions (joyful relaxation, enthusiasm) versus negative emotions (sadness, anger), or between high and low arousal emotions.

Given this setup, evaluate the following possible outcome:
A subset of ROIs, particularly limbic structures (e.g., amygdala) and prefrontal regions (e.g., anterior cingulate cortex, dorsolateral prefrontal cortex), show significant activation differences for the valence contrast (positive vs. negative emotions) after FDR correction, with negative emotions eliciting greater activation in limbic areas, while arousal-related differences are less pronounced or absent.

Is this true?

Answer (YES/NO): NO